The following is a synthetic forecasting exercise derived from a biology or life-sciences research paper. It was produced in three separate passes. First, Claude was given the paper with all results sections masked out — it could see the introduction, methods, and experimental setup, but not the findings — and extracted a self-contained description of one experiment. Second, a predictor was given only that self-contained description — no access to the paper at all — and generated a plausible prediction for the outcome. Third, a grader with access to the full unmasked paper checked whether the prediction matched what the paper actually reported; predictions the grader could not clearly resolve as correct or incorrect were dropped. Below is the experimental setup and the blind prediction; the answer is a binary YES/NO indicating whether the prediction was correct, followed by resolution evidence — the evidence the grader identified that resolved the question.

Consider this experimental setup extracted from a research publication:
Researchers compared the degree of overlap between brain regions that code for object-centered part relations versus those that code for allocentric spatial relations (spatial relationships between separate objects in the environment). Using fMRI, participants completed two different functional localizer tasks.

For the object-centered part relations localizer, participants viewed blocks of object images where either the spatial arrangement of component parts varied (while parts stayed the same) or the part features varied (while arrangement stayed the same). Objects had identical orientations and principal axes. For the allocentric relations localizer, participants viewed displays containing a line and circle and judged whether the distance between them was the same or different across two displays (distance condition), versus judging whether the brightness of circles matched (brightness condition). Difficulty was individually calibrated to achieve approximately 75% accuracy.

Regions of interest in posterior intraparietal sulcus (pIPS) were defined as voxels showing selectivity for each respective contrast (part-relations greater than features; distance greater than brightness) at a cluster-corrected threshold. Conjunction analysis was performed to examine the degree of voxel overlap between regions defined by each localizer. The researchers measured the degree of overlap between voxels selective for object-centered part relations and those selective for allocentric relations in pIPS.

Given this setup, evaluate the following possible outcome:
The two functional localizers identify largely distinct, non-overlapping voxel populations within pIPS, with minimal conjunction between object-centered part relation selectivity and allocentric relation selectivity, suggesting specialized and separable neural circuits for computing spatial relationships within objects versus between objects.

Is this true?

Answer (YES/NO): NO